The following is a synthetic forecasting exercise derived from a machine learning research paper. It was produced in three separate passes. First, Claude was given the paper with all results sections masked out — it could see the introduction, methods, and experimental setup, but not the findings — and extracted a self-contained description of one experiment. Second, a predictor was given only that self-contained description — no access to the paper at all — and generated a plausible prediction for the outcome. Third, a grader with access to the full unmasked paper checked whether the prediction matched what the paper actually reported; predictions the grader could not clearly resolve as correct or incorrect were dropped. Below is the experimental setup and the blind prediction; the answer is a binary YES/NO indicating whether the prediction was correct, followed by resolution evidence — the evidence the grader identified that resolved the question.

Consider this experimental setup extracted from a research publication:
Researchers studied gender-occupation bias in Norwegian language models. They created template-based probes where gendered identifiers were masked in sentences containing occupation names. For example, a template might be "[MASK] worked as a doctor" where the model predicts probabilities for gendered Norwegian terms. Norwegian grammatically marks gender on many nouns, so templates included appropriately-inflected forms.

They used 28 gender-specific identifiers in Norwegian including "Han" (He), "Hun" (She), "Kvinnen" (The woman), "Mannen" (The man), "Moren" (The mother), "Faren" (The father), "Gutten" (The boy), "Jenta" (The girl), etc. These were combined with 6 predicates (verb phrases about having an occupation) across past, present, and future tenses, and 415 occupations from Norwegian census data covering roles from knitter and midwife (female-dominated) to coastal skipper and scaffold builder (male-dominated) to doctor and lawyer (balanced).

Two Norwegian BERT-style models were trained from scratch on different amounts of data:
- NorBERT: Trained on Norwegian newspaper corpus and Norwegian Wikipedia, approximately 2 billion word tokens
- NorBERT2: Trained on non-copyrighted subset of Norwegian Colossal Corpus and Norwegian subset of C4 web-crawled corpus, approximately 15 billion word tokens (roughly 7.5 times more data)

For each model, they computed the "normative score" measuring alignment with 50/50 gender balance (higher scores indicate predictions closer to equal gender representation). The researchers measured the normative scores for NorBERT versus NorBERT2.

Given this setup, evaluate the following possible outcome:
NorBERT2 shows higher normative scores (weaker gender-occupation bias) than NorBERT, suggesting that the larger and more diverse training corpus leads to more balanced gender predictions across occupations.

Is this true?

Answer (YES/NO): NO